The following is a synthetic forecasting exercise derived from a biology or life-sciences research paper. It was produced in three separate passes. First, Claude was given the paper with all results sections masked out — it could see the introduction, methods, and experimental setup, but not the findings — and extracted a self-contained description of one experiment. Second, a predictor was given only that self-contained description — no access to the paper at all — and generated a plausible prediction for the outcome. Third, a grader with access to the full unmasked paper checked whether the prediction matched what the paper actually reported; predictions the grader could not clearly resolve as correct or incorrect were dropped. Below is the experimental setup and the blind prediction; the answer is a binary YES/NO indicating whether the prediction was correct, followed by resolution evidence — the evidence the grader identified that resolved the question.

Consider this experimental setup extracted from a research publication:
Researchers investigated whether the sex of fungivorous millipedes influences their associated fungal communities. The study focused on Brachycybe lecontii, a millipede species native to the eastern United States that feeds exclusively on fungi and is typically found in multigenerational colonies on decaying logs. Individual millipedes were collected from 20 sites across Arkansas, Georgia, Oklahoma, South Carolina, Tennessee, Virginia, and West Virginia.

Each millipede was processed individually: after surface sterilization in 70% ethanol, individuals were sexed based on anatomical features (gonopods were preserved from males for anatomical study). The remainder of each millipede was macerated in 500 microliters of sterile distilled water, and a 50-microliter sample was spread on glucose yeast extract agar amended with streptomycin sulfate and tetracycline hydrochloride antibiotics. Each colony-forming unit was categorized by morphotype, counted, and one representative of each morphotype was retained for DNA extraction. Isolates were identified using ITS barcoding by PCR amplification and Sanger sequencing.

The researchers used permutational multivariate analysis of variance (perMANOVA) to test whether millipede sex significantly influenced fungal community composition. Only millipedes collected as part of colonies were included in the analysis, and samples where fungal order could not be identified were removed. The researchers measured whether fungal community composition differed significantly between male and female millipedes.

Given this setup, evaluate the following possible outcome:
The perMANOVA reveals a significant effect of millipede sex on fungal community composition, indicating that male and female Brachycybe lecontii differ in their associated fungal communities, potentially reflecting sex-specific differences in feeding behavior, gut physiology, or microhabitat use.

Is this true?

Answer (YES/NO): NO